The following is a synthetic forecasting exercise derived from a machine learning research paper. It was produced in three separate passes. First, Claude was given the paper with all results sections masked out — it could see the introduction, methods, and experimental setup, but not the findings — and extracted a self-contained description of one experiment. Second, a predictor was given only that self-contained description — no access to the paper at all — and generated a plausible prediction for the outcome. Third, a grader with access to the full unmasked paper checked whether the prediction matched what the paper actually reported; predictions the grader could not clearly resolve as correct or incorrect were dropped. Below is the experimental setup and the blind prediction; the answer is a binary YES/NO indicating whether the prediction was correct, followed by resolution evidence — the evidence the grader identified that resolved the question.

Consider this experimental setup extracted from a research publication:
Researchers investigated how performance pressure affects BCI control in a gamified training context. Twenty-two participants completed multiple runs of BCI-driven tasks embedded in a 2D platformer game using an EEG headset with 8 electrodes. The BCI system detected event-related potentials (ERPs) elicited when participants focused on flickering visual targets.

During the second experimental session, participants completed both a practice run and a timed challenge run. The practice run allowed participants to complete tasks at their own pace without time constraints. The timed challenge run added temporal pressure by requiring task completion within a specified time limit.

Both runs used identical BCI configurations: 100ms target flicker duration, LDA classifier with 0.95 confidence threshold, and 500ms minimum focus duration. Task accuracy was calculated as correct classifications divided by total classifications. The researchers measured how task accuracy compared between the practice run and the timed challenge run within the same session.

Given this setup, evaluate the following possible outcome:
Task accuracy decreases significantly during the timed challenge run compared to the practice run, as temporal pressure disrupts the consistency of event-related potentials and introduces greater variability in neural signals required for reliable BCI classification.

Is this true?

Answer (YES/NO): NO